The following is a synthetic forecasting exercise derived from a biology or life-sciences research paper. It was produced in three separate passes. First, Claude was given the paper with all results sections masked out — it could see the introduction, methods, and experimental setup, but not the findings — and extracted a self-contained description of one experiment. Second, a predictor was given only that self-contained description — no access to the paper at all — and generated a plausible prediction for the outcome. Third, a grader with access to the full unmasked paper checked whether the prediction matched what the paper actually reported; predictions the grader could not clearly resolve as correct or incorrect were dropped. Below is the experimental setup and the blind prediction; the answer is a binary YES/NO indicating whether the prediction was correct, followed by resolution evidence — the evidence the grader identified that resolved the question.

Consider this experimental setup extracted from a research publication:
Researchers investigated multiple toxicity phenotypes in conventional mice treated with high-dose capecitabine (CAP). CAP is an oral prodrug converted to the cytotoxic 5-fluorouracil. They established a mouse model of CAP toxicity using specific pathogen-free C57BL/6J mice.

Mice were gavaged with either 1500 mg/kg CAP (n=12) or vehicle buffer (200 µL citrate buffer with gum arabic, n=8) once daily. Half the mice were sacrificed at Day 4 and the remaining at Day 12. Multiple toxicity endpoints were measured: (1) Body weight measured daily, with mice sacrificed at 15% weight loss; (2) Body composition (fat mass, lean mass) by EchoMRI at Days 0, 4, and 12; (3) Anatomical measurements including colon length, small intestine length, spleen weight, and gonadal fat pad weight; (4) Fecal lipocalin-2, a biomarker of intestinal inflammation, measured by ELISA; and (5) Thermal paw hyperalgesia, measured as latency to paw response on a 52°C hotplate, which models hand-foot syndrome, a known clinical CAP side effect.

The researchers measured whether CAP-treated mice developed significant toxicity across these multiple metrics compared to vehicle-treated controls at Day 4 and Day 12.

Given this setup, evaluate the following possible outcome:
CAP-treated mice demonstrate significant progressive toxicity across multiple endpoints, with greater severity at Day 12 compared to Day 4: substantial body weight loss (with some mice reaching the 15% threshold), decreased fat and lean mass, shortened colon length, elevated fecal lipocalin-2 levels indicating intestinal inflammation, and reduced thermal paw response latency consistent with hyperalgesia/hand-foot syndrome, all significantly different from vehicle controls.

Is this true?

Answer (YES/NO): NO